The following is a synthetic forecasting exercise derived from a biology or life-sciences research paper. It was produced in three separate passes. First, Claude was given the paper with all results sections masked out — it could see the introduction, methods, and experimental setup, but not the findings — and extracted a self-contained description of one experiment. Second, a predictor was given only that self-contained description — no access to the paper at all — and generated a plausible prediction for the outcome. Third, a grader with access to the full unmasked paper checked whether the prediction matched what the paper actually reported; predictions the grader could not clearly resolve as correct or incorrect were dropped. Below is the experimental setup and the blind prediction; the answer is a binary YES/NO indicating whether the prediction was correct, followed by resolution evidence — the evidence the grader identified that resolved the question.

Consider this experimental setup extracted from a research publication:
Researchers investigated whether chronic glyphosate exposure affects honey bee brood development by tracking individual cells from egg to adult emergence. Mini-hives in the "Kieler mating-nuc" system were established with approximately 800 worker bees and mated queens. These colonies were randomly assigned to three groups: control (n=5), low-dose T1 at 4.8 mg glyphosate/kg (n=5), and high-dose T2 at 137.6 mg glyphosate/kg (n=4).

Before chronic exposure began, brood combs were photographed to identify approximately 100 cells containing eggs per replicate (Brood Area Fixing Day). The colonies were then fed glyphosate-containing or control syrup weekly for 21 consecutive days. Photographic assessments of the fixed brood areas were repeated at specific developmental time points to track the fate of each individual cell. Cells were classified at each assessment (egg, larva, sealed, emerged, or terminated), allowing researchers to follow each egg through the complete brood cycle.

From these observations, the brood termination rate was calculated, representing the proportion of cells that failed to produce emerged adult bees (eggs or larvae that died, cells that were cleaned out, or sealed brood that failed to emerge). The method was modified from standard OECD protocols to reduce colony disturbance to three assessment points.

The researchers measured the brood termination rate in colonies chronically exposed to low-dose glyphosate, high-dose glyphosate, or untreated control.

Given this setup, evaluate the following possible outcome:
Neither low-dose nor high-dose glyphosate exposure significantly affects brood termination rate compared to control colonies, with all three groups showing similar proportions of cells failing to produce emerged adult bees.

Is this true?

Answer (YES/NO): NO